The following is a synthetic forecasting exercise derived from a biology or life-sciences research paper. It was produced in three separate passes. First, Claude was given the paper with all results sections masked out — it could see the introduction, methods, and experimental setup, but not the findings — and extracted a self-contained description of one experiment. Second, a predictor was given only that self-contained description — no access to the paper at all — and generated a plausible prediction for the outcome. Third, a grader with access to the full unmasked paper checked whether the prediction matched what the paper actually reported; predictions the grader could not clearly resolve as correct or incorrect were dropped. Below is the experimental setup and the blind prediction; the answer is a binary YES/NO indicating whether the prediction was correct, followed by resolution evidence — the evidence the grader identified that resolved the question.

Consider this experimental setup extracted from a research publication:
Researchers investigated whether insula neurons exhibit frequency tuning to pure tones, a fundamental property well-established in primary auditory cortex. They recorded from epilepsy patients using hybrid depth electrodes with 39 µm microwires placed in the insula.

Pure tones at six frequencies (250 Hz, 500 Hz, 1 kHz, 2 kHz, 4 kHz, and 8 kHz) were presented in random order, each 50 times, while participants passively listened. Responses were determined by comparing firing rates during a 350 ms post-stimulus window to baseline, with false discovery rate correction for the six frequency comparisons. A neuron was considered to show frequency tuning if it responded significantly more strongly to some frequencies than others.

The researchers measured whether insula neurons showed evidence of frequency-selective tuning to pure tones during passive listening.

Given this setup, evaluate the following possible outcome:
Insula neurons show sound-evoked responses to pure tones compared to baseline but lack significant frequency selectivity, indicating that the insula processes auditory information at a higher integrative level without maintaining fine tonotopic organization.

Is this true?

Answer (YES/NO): NO